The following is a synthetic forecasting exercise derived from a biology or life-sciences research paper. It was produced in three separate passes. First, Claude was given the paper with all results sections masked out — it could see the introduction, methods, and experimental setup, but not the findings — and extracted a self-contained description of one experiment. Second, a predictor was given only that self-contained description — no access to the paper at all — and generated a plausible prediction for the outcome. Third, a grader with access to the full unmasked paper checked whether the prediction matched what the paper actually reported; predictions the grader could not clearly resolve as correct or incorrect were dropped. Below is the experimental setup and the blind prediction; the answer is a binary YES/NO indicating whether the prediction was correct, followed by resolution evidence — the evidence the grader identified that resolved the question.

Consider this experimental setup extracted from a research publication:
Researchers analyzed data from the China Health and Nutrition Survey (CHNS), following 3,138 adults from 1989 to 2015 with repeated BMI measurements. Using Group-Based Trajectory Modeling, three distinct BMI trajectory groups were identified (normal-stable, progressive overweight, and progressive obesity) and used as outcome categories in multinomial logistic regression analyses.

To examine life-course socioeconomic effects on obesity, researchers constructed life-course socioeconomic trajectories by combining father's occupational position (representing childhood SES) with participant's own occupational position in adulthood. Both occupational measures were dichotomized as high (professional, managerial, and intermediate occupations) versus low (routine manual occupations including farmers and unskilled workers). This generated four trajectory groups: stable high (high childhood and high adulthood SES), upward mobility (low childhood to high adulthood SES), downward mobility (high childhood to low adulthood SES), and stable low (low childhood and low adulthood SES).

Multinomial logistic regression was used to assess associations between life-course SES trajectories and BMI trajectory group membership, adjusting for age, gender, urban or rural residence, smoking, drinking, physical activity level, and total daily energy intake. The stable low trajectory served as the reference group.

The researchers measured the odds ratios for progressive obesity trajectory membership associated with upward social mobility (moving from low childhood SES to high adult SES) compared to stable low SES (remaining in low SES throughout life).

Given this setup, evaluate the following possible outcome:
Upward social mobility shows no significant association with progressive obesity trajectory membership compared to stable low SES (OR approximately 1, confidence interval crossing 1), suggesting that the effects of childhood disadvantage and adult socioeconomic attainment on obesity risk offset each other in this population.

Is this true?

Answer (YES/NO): NO